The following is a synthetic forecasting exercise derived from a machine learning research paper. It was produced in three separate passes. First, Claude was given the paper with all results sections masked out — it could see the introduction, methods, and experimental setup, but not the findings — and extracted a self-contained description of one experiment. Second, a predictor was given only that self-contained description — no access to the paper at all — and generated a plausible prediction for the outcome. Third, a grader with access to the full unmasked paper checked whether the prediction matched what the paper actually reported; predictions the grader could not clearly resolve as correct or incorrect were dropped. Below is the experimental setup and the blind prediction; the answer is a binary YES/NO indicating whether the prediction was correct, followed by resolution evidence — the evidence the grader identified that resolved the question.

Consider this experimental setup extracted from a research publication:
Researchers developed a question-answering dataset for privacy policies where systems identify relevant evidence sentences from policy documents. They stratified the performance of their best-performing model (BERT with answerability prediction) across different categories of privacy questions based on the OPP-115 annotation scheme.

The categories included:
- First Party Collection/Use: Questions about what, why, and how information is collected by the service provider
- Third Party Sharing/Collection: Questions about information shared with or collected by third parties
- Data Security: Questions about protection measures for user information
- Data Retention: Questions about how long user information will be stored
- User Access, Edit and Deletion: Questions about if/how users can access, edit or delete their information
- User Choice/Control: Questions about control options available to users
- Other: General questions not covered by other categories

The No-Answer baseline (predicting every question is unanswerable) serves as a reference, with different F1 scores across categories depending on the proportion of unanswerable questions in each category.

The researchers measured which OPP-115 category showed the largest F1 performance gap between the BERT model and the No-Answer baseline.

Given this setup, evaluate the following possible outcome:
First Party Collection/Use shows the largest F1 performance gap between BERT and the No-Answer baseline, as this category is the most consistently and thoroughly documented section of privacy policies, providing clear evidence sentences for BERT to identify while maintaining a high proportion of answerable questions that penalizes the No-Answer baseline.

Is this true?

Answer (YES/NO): NO